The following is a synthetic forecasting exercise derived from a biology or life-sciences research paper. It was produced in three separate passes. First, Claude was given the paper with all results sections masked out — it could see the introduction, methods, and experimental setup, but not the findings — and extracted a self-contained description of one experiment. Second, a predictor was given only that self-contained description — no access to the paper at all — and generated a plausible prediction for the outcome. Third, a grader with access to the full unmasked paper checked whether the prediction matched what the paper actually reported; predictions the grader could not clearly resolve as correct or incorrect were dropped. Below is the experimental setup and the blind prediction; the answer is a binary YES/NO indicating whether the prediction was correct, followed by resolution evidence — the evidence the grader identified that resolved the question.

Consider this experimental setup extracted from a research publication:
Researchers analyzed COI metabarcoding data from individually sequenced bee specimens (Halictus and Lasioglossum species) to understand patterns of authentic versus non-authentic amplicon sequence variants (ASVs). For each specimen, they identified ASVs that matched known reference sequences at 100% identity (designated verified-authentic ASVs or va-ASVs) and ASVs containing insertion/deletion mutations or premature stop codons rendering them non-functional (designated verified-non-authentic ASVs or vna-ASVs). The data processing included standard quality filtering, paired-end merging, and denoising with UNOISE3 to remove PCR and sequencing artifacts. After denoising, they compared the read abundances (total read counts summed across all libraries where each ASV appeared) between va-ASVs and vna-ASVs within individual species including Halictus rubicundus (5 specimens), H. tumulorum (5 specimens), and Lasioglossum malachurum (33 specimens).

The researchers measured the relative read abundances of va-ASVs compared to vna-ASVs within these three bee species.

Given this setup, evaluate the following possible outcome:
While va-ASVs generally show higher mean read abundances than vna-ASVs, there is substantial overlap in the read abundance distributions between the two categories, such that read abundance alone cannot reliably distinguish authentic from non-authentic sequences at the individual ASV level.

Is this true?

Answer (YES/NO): NO